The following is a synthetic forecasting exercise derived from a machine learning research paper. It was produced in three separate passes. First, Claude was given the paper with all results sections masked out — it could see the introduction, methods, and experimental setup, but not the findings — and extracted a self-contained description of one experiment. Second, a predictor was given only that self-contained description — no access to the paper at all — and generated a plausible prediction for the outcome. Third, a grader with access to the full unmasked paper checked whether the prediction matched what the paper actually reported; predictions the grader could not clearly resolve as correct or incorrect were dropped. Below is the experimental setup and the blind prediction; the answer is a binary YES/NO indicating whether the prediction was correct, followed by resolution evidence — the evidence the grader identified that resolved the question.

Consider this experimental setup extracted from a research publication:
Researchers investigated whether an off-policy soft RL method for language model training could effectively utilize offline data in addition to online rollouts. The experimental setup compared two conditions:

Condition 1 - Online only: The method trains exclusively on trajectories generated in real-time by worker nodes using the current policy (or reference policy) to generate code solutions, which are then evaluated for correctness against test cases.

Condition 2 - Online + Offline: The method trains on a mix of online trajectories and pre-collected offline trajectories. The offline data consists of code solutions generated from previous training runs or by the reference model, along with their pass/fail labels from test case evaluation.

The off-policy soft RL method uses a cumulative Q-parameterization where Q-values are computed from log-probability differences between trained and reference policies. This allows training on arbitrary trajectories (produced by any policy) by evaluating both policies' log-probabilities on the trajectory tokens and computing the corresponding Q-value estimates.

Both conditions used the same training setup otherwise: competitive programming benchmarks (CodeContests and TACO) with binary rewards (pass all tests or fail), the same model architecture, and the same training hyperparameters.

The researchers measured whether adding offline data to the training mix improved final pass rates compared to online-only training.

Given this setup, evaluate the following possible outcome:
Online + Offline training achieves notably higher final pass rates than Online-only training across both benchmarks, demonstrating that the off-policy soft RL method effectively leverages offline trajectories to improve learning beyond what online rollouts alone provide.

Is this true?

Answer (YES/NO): NO